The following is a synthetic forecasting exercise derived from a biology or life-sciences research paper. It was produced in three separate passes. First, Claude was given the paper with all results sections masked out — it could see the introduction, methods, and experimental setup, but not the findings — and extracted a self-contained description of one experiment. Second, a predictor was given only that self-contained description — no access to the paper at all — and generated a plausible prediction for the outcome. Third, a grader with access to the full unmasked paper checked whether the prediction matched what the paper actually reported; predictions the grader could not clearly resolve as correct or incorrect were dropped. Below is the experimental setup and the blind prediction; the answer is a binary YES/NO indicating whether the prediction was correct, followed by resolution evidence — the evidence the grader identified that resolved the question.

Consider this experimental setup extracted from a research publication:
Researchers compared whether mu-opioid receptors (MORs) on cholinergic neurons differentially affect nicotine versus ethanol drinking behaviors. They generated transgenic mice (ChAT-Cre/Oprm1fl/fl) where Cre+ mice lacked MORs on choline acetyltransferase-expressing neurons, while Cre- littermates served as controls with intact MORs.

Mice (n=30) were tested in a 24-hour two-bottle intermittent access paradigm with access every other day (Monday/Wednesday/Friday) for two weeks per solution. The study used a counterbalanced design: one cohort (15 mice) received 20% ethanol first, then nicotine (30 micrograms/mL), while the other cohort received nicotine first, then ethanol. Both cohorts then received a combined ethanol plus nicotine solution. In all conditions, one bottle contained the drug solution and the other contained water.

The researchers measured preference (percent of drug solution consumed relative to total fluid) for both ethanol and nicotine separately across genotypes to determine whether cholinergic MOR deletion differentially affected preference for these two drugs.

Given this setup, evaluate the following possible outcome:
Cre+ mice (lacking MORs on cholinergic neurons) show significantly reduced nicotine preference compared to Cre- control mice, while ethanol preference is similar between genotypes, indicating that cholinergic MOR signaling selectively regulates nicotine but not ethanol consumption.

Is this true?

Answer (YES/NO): YES